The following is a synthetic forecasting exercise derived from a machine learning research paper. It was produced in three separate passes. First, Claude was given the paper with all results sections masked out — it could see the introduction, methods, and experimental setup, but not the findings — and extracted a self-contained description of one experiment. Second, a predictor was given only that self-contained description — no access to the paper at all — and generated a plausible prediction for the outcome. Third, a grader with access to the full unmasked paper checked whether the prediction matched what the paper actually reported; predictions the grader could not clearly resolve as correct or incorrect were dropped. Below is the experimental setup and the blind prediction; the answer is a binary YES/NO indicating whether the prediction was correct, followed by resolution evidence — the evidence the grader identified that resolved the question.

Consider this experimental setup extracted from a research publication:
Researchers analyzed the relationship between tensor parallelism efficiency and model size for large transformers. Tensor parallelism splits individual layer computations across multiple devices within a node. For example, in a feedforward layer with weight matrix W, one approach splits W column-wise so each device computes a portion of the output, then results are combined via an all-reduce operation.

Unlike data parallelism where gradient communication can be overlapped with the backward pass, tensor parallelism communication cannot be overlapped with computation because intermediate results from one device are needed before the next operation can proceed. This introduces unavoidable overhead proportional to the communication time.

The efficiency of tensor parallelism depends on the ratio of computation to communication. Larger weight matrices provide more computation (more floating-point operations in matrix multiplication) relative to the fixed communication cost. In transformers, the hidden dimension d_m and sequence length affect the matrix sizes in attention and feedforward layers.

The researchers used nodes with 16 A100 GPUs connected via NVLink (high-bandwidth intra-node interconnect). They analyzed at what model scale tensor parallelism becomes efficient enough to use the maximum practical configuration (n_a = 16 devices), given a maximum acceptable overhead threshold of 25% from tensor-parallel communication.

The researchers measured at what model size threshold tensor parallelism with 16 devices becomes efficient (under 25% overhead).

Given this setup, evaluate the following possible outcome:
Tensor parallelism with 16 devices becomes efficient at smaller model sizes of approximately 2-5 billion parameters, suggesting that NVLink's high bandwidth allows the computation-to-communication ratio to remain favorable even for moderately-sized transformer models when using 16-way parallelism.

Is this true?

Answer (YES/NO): NO